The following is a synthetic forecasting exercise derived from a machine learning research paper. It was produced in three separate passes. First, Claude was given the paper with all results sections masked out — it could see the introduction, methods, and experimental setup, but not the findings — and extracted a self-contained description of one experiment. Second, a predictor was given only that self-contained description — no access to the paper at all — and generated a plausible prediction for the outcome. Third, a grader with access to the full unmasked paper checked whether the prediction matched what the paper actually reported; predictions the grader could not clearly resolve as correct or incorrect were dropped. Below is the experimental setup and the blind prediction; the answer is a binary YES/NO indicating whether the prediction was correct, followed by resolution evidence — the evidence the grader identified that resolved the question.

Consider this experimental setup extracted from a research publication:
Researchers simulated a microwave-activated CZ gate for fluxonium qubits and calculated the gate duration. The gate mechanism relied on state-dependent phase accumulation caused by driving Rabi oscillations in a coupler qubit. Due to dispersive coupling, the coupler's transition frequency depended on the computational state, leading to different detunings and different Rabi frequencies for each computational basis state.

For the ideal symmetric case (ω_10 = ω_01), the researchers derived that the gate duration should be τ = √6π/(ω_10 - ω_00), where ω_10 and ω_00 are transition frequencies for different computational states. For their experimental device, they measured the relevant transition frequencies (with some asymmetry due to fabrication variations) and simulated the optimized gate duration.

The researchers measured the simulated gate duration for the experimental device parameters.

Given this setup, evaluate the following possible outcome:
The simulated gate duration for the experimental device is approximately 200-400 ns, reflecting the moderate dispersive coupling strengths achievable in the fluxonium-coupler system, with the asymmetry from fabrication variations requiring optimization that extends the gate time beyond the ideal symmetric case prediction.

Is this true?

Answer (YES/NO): NO